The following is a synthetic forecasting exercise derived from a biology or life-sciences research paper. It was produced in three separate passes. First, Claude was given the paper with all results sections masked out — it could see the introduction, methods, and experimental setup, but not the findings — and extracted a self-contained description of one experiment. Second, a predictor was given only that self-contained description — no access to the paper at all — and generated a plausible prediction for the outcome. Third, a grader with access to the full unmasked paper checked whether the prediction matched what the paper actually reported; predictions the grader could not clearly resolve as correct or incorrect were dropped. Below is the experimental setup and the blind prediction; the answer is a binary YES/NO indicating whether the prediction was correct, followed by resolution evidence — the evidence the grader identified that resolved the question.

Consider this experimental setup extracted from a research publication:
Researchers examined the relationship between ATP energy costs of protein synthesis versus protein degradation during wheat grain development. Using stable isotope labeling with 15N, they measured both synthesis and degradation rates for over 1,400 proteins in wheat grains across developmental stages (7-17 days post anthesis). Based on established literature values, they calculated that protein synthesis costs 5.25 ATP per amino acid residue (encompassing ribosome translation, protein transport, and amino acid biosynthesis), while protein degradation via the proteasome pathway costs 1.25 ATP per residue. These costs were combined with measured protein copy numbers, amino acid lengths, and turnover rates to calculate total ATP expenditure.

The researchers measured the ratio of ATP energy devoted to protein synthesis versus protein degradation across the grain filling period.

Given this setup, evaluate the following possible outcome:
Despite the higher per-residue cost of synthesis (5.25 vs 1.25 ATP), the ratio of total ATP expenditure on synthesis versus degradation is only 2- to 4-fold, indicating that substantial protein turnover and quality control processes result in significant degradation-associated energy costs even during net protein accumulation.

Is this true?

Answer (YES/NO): NO